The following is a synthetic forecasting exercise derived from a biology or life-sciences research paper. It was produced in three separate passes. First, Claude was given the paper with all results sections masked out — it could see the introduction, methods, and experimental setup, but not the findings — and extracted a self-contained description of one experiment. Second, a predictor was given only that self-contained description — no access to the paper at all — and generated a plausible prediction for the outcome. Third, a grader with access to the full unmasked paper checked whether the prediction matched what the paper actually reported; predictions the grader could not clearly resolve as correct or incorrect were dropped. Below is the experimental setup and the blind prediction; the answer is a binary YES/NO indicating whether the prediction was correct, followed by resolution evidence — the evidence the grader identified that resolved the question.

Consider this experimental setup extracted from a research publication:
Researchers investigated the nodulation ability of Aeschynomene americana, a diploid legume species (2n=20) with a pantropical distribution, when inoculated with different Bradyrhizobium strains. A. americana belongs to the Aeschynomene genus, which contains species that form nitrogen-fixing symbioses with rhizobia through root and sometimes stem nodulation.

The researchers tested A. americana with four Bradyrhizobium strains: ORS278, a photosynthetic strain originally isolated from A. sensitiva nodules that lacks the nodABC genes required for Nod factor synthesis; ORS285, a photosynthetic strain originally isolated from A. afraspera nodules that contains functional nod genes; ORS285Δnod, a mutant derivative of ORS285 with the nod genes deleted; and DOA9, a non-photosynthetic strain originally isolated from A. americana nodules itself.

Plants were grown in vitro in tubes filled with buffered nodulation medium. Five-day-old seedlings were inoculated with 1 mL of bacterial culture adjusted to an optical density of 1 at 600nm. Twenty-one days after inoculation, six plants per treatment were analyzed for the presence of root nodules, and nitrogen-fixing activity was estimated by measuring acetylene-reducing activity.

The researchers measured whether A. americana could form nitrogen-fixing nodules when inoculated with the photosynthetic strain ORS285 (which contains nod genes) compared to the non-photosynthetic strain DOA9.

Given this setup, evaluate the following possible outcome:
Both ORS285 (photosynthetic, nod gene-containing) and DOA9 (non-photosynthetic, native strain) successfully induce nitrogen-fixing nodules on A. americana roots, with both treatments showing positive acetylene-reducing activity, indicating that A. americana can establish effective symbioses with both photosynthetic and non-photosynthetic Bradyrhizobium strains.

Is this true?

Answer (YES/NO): NO